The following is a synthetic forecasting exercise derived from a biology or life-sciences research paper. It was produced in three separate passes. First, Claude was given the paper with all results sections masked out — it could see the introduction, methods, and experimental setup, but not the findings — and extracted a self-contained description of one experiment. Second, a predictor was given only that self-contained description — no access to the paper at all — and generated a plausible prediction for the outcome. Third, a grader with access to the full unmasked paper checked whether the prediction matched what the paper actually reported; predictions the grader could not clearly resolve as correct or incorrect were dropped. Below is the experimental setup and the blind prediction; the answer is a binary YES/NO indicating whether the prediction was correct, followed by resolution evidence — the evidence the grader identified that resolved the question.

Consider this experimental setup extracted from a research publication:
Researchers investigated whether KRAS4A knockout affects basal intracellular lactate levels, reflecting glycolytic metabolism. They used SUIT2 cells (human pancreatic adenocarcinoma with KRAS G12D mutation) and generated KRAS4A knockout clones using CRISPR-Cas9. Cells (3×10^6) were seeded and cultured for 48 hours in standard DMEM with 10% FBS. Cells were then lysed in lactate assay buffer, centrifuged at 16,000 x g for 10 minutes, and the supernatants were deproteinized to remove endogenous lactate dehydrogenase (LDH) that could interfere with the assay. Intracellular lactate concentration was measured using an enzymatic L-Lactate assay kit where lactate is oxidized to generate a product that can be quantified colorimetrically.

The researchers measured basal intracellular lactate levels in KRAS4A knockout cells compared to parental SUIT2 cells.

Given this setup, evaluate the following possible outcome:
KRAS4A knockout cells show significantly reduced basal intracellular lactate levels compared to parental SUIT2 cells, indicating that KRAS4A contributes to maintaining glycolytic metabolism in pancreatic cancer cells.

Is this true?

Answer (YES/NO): NO